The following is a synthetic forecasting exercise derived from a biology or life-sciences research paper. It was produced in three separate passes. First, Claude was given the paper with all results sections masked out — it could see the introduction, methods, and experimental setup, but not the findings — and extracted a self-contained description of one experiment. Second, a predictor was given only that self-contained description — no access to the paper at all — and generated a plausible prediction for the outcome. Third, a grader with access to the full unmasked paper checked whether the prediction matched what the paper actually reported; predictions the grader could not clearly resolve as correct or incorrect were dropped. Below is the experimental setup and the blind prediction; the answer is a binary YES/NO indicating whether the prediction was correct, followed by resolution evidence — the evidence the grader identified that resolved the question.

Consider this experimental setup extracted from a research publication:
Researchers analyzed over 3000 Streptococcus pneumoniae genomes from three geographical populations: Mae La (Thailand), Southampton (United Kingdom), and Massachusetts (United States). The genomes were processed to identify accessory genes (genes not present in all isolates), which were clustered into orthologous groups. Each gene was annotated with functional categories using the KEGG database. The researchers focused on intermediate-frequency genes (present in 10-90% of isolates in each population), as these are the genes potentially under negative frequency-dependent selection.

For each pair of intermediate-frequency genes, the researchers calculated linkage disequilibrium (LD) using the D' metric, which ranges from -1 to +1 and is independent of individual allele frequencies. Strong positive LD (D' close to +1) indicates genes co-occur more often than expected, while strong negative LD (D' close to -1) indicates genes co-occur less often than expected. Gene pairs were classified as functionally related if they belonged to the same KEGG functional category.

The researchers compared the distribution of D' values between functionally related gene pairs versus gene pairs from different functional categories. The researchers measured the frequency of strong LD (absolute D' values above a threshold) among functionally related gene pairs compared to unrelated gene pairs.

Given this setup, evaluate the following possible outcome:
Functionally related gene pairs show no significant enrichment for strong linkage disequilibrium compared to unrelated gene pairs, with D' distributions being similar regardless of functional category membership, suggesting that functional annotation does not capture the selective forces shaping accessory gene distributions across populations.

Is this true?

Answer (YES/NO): NO